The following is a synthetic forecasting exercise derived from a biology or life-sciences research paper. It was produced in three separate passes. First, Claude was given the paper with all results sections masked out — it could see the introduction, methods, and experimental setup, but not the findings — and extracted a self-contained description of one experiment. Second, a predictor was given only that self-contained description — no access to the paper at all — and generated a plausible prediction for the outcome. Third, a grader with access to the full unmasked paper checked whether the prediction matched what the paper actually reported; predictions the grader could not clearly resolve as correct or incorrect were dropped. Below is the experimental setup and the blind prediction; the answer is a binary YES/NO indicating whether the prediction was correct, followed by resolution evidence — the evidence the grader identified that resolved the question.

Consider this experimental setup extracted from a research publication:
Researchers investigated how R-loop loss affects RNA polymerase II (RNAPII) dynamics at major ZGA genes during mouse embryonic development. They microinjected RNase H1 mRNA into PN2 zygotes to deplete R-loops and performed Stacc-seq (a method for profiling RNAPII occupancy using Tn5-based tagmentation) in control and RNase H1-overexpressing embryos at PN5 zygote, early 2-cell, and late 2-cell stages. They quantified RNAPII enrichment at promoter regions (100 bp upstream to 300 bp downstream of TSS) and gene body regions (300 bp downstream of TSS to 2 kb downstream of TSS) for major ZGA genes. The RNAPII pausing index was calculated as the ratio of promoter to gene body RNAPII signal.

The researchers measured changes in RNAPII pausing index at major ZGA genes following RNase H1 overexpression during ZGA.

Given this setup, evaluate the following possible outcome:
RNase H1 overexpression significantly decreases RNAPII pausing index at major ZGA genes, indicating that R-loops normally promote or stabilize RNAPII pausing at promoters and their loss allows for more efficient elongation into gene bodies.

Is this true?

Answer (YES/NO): NO